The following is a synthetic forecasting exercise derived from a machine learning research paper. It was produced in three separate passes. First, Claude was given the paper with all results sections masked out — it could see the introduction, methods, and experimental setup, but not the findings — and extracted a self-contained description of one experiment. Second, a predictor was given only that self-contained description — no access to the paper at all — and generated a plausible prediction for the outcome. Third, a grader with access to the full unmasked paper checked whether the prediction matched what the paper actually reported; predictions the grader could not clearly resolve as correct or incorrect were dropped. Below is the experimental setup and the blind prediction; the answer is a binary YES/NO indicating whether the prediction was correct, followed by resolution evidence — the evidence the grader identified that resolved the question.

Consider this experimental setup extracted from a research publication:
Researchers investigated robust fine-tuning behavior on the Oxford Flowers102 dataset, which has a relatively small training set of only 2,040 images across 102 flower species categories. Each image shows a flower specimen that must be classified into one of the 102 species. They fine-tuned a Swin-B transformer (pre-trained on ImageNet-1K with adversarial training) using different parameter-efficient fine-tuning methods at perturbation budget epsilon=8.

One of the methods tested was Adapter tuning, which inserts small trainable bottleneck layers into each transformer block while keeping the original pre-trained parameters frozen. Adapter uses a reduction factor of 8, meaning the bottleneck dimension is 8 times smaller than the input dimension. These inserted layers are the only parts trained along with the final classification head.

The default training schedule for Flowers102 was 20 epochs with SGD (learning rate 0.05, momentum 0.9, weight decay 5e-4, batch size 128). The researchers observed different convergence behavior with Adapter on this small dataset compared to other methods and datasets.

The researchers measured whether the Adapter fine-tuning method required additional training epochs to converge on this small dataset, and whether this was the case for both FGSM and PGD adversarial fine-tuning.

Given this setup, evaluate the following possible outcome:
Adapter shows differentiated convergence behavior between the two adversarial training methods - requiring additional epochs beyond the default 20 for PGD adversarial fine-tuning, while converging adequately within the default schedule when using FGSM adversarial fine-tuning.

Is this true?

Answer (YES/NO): NO